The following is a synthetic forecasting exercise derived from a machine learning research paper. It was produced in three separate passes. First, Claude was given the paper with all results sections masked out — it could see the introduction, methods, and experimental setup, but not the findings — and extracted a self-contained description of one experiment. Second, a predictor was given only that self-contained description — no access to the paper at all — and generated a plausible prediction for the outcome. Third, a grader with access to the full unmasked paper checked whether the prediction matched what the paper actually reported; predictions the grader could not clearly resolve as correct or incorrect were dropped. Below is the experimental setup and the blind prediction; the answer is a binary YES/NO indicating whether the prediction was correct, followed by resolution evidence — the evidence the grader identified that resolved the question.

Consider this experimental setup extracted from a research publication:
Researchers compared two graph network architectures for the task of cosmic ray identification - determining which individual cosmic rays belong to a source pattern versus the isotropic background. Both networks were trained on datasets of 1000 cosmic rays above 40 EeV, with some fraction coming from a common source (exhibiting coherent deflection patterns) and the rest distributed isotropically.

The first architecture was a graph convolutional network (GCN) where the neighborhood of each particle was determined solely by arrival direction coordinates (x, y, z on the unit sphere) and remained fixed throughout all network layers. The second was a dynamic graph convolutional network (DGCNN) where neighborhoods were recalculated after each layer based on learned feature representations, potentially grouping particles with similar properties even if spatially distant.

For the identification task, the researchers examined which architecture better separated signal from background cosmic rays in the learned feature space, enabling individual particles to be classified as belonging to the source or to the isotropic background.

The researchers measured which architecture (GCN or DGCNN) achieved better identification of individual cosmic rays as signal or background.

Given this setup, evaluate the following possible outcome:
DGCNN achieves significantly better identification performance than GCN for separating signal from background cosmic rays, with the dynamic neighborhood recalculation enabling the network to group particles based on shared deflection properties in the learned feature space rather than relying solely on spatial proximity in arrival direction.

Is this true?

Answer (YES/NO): NO